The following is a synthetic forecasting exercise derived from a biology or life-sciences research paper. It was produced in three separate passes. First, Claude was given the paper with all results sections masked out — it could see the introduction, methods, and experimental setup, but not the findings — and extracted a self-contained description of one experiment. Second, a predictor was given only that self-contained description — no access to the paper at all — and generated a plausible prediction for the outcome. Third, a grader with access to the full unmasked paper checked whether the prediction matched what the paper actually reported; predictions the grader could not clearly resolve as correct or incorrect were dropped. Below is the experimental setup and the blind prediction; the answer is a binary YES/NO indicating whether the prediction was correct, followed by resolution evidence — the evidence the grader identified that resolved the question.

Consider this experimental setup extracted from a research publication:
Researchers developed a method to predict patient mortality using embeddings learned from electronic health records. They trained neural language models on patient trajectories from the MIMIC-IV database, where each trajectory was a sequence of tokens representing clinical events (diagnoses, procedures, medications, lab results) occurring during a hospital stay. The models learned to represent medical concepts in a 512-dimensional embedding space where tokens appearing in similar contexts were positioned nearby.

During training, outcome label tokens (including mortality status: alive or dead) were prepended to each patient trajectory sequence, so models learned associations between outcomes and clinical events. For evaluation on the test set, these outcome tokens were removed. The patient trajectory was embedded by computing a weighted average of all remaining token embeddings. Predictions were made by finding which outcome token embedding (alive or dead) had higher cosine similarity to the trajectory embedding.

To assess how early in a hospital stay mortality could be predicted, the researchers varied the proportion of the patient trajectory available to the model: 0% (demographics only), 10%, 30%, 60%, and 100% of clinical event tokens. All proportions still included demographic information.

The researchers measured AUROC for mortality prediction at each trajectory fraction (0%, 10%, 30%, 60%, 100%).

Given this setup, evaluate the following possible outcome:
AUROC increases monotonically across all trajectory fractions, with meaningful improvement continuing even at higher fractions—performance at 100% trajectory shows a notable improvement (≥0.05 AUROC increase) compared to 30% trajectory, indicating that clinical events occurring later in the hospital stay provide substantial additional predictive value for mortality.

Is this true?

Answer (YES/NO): NO